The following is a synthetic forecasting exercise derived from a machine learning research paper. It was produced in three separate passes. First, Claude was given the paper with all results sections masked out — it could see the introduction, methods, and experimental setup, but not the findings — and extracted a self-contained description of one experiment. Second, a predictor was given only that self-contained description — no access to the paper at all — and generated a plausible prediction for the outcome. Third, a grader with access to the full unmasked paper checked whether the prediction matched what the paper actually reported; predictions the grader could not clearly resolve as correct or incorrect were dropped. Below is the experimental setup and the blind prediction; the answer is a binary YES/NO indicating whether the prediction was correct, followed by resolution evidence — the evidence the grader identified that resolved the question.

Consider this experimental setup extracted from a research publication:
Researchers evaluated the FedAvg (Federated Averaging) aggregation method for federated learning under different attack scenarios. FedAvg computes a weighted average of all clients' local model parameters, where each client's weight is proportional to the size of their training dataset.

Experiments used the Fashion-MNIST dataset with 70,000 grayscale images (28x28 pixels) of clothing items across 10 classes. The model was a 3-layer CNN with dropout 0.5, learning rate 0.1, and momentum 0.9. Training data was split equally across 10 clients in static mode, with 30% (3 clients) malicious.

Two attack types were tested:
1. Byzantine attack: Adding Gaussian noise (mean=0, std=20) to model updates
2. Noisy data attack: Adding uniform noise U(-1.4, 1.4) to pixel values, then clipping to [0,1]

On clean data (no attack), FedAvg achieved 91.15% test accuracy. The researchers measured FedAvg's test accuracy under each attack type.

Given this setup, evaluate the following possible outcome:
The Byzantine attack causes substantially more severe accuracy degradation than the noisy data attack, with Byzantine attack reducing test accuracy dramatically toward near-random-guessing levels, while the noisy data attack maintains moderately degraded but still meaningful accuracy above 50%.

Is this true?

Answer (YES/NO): NO